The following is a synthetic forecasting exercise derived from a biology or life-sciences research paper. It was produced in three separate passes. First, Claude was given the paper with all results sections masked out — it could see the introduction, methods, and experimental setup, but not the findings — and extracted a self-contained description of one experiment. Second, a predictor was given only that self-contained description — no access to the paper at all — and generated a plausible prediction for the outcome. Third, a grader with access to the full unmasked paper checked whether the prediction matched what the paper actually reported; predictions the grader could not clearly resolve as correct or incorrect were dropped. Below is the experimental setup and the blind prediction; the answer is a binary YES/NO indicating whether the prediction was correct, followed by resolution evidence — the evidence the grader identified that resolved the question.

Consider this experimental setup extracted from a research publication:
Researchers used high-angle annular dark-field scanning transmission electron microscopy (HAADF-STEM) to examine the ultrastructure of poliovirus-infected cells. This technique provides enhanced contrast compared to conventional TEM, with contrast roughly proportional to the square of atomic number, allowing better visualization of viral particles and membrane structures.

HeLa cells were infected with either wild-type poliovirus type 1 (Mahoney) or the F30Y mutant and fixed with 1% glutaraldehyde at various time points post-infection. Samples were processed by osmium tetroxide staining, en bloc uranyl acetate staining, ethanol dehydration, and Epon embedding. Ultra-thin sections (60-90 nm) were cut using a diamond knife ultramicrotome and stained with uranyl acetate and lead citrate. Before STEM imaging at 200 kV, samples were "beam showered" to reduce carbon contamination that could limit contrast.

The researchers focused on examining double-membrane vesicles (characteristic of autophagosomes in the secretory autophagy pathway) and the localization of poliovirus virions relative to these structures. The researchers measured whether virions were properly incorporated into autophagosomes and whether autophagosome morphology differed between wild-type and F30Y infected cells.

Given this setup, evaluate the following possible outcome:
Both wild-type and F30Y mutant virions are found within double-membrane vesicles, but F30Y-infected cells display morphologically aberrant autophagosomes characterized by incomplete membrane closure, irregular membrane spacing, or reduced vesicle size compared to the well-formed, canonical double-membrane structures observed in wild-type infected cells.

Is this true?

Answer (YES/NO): NO